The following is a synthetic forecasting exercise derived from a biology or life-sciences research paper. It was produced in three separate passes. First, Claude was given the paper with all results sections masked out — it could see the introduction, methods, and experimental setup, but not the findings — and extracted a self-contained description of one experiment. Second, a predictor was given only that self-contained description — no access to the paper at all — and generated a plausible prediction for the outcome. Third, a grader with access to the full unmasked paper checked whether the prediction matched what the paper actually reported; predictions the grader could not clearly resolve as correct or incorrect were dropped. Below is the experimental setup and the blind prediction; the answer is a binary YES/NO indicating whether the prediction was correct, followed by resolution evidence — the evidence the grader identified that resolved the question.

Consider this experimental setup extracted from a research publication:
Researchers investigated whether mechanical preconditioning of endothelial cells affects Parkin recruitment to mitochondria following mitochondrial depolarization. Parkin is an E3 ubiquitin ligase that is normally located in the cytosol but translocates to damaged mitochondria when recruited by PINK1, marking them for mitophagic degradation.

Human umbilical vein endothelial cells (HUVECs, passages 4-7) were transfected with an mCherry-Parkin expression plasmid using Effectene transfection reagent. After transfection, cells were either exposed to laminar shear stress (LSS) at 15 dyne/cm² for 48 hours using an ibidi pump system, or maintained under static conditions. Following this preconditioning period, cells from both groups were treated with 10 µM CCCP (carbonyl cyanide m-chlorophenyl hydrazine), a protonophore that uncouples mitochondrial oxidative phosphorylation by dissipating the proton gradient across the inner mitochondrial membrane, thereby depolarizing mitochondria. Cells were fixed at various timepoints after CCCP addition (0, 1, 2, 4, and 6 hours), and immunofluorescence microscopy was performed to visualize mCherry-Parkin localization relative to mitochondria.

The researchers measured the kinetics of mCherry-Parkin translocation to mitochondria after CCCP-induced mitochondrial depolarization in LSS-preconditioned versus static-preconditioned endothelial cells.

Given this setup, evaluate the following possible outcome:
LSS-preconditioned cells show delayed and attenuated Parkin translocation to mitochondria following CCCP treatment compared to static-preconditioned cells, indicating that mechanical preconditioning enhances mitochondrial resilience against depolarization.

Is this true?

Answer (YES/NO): NO